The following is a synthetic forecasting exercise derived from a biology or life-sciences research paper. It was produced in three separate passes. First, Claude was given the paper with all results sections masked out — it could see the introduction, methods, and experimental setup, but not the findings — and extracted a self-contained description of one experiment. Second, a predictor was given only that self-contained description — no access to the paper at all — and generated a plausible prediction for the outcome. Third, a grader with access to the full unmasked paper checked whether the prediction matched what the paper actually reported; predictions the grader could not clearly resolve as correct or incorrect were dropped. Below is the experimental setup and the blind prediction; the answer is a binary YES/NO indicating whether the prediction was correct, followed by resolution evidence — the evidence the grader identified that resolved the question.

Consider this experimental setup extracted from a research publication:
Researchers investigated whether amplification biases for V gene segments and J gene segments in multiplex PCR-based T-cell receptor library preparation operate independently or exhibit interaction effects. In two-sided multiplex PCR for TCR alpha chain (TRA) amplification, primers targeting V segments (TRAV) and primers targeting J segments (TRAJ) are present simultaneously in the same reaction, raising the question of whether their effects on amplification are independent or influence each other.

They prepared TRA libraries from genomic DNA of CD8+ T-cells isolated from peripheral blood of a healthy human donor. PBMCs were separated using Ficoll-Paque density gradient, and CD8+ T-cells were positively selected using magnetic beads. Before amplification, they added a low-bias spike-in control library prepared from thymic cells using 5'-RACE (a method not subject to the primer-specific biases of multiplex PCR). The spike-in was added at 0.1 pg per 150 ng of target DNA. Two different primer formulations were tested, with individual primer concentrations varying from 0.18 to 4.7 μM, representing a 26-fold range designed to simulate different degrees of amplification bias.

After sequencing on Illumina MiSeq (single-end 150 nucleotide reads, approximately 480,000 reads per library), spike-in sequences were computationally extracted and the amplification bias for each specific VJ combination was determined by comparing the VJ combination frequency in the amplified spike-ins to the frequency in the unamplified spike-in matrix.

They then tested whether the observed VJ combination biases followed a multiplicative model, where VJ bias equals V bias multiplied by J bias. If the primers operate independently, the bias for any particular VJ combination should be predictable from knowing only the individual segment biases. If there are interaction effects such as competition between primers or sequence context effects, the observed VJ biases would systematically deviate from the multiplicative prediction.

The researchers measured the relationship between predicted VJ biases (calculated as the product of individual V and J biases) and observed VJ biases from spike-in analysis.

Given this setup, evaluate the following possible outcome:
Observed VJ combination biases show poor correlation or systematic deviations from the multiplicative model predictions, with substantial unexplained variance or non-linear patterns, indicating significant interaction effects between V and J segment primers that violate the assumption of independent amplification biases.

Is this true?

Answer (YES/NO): NO